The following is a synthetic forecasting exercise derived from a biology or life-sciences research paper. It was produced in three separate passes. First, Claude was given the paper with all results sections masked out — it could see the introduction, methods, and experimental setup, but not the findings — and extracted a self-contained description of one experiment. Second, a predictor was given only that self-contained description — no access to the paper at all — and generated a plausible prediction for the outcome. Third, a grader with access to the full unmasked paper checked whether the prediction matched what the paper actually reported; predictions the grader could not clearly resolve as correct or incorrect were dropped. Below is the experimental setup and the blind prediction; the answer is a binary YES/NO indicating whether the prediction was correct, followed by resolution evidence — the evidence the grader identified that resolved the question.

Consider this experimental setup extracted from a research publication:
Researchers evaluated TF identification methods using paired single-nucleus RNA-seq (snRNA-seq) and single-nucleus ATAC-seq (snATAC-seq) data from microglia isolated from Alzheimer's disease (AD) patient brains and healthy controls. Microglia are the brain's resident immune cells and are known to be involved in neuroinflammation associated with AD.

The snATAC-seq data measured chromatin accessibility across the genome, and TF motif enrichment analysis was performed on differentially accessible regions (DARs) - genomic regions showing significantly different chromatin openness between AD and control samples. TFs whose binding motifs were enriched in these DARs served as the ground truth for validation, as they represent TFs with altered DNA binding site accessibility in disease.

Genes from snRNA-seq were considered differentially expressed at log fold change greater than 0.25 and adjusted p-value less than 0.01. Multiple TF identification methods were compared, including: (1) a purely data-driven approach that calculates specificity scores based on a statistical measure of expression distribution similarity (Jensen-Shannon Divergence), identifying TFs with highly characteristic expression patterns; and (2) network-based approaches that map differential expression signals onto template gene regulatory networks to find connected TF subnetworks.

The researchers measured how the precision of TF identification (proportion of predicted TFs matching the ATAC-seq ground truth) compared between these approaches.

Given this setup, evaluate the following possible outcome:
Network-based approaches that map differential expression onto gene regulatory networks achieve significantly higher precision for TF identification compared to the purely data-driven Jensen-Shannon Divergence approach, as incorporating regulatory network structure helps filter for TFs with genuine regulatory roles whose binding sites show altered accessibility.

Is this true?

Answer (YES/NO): YES